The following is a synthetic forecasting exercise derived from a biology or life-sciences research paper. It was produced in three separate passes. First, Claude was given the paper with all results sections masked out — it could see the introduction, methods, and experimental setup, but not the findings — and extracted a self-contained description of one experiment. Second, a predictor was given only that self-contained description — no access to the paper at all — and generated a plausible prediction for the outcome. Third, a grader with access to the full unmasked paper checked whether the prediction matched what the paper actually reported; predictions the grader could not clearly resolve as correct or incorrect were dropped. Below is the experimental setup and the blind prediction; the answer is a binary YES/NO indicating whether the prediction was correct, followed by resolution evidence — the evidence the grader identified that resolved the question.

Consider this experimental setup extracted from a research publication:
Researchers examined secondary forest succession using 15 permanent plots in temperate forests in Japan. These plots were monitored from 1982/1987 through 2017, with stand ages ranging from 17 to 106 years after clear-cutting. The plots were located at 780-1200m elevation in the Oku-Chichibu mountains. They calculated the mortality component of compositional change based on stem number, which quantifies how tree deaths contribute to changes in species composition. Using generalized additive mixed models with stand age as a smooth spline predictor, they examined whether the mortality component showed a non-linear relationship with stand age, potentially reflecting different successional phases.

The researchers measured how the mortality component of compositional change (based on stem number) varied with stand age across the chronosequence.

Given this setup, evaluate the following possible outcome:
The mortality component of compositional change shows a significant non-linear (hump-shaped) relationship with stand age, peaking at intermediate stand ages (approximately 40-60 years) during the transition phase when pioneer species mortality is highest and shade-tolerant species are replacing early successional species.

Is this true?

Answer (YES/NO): YES